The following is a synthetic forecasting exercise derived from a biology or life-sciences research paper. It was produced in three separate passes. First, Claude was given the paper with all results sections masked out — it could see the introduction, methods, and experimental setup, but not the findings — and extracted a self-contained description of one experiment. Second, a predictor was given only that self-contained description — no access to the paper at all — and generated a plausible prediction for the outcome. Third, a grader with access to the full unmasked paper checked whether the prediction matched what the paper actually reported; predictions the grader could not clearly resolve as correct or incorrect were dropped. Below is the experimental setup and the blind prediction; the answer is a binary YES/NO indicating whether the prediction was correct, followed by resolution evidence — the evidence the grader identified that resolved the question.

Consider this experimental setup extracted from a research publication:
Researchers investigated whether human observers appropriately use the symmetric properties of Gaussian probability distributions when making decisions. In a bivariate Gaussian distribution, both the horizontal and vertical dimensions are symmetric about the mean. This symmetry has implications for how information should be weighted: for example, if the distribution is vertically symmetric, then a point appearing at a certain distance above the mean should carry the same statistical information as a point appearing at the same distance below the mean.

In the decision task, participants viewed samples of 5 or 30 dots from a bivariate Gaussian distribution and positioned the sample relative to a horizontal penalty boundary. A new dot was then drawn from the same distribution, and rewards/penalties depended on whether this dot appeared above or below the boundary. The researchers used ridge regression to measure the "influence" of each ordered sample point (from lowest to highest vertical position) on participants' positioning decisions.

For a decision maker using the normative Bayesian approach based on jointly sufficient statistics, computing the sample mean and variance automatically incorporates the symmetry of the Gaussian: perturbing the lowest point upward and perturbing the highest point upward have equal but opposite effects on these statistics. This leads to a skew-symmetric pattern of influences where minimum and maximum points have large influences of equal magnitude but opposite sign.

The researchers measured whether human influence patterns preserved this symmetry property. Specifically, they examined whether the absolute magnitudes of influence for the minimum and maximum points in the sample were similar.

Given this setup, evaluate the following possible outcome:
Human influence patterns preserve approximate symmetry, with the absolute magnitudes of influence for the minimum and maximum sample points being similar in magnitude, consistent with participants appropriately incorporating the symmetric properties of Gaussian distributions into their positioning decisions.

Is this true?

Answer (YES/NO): NO